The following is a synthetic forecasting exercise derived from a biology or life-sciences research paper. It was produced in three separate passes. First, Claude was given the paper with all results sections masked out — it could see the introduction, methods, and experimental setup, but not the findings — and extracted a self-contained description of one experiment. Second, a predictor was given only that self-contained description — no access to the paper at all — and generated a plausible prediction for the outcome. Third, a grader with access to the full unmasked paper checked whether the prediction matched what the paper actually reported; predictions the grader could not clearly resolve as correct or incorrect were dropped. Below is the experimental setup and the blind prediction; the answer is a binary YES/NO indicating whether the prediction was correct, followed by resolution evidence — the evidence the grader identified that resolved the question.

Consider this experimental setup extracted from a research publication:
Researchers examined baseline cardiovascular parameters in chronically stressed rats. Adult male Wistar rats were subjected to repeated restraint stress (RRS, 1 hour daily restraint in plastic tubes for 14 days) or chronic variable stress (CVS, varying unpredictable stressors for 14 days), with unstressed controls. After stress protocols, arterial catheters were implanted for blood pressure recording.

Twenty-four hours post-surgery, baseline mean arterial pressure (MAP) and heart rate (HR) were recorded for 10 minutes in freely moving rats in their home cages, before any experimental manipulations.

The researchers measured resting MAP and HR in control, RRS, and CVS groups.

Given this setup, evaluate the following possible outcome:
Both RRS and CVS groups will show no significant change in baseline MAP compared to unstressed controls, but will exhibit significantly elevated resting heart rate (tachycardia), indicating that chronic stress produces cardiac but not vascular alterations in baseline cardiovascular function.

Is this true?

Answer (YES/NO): NO